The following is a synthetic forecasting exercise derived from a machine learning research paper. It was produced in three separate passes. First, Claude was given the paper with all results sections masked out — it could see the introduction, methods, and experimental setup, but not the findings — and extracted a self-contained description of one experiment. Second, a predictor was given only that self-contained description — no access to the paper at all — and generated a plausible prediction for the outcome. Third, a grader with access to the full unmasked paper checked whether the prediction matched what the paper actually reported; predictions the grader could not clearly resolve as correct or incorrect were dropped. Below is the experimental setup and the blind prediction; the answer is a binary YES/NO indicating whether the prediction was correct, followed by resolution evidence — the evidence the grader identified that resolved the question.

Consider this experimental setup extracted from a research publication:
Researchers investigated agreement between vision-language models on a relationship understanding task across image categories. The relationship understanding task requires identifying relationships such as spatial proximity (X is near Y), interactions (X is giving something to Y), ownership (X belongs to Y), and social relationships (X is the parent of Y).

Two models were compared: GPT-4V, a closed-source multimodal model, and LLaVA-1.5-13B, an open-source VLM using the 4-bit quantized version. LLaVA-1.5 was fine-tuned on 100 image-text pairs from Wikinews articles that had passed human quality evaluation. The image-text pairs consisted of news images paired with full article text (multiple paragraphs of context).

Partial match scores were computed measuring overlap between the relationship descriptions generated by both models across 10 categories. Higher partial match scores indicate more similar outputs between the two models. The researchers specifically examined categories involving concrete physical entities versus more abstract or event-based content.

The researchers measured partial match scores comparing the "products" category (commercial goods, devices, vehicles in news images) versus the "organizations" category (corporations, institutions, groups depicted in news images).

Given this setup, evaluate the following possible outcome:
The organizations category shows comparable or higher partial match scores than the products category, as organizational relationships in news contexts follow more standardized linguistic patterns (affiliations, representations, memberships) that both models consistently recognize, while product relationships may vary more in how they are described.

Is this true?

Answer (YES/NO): NO